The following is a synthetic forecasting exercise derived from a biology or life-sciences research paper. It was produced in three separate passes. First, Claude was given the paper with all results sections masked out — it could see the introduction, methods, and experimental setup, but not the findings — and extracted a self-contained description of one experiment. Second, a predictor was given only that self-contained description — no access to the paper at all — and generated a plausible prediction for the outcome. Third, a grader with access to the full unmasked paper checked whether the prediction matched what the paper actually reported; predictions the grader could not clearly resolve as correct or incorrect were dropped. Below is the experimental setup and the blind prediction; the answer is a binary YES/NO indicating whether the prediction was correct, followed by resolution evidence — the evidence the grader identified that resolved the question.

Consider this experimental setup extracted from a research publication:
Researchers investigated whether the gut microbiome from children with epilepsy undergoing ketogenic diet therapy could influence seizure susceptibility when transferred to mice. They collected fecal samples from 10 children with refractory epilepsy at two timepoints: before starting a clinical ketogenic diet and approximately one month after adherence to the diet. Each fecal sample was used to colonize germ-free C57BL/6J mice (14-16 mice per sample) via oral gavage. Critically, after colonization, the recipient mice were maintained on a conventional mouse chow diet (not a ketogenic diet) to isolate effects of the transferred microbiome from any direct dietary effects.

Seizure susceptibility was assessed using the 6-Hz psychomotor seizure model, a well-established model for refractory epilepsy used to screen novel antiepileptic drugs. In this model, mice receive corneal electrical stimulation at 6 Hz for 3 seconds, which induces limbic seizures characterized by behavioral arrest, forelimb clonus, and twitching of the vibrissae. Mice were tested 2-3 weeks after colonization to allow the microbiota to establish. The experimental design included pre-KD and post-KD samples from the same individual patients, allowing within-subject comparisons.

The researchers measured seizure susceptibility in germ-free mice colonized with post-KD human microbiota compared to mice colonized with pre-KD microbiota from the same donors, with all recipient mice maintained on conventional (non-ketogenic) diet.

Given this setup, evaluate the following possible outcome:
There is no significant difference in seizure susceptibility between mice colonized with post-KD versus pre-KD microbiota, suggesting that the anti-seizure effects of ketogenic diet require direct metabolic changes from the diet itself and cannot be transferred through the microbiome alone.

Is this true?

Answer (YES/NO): NO